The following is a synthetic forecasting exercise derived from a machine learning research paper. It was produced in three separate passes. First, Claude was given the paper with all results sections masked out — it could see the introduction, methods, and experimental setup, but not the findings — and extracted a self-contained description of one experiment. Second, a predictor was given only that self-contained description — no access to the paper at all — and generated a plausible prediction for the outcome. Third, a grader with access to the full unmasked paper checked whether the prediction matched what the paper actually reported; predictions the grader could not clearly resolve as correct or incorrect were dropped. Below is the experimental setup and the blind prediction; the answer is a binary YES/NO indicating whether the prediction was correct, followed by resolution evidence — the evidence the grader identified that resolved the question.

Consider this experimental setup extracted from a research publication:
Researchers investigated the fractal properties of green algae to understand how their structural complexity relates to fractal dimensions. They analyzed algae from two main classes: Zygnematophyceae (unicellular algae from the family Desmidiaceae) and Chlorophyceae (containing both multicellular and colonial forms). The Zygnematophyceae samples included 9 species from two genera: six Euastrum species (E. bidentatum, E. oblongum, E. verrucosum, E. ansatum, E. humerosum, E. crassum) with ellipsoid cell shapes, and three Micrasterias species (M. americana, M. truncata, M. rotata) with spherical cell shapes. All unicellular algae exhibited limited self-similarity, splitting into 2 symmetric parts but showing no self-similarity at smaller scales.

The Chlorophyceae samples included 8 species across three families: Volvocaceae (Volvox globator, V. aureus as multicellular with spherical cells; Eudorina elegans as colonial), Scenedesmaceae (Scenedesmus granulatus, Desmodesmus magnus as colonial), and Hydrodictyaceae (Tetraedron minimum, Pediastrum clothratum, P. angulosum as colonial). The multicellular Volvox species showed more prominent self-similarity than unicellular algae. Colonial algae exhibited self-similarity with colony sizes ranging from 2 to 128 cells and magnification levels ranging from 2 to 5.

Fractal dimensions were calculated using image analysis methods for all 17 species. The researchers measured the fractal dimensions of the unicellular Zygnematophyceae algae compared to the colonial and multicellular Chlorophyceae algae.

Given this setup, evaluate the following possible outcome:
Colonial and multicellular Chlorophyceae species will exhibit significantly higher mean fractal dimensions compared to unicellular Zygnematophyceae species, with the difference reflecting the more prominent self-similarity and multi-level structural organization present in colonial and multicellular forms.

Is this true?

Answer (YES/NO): NO